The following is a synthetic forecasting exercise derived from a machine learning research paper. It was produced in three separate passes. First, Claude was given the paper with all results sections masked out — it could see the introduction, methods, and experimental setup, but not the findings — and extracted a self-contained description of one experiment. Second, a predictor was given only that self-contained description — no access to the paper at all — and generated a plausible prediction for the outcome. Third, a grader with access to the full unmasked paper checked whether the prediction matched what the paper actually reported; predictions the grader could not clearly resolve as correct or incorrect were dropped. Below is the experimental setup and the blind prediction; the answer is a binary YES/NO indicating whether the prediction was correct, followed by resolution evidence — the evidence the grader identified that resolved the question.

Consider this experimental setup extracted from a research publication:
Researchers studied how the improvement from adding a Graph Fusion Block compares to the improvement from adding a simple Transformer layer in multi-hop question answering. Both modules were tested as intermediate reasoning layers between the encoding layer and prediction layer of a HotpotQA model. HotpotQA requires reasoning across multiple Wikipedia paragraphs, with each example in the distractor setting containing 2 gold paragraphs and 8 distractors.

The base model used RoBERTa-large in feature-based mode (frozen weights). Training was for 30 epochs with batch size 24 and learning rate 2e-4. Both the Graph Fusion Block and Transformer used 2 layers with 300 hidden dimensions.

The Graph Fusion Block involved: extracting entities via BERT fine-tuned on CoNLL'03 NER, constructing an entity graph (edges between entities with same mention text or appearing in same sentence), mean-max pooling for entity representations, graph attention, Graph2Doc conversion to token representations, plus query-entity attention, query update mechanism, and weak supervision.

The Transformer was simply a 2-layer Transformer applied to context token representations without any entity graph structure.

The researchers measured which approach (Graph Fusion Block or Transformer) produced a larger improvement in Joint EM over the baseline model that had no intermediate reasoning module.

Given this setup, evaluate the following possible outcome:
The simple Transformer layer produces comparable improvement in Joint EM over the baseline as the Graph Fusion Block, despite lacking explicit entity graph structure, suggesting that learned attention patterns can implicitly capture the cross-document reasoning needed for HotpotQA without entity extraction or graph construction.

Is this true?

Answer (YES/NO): YES